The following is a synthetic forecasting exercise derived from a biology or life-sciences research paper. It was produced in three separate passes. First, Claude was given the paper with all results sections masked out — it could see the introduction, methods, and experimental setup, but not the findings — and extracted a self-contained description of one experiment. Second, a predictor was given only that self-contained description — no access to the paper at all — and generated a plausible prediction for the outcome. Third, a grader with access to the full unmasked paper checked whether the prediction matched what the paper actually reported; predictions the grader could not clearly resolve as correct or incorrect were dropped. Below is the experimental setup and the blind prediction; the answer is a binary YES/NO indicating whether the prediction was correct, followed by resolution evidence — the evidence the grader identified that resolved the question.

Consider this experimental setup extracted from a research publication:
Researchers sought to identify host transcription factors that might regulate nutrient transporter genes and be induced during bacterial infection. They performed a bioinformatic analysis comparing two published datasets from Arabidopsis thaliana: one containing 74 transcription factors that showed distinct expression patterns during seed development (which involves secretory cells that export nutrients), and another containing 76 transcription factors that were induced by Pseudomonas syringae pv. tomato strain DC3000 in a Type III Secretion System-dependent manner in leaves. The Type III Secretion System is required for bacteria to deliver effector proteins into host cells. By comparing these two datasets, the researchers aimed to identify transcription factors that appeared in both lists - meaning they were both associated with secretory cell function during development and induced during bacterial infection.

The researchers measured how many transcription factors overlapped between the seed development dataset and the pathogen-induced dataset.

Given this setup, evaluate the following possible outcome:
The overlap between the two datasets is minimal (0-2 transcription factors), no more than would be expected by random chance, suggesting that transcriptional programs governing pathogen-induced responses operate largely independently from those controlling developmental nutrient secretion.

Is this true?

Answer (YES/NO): NO